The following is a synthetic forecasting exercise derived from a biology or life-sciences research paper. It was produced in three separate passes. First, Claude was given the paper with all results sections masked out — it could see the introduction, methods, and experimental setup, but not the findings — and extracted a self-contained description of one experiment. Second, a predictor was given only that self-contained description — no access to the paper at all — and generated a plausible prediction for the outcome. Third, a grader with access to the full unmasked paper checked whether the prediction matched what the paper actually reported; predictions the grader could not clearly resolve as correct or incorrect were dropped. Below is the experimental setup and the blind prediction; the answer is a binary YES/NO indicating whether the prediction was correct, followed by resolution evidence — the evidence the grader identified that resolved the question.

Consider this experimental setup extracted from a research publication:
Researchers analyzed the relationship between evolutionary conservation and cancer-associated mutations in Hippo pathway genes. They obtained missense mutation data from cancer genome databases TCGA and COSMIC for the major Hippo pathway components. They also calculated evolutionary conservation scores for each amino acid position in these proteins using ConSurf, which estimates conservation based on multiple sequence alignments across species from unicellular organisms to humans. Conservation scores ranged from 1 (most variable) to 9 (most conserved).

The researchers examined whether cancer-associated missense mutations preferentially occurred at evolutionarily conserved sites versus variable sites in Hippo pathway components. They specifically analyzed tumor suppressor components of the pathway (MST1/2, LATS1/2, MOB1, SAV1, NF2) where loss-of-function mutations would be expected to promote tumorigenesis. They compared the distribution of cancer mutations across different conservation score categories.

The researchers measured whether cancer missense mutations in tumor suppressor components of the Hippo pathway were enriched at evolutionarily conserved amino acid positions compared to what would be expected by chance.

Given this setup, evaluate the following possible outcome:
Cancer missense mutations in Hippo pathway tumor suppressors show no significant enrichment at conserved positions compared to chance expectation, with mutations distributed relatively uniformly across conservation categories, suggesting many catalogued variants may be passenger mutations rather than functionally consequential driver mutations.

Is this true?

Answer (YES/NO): YES